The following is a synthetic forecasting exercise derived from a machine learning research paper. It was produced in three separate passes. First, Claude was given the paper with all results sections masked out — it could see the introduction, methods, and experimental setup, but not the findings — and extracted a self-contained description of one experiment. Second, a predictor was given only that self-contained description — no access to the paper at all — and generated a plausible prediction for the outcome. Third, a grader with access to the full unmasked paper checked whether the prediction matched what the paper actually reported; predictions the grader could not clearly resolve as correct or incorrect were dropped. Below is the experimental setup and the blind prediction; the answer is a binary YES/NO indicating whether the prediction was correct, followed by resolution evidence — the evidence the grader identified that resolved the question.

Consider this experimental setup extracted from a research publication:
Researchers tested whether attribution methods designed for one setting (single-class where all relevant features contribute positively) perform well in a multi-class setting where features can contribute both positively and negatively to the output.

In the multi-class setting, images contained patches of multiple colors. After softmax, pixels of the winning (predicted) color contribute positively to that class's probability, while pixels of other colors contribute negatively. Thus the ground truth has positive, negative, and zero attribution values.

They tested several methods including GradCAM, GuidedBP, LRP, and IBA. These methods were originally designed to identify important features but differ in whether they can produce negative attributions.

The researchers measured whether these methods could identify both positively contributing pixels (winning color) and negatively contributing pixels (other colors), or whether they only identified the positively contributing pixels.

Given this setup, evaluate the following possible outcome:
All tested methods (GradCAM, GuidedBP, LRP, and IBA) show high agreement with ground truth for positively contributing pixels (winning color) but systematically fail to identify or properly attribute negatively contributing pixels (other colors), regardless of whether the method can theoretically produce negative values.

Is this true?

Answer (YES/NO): YES